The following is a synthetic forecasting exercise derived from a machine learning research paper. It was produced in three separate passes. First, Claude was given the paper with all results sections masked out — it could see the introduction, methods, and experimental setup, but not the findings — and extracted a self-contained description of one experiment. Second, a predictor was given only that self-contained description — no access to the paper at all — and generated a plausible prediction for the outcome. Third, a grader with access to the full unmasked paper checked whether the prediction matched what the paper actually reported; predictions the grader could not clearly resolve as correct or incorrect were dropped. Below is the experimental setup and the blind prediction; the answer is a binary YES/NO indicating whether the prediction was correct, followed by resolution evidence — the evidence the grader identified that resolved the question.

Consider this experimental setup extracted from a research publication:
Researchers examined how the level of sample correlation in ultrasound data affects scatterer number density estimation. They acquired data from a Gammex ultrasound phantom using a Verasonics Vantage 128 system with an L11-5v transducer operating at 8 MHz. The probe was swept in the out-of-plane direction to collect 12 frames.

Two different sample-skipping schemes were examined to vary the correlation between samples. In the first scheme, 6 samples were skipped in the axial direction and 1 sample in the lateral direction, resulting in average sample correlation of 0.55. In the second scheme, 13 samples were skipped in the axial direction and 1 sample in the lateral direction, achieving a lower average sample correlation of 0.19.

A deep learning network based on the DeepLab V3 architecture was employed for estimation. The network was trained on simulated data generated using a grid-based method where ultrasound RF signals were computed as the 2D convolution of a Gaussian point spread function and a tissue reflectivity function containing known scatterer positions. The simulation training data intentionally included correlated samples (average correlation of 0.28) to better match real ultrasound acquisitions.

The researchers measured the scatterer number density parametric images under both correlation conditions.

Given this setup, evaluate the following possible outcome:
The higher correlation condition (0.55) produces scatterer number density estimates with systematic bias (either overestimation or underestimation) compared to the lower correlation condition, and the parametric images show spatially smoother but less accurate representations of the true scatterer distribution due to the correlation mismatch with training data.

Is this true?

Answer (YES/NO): NO